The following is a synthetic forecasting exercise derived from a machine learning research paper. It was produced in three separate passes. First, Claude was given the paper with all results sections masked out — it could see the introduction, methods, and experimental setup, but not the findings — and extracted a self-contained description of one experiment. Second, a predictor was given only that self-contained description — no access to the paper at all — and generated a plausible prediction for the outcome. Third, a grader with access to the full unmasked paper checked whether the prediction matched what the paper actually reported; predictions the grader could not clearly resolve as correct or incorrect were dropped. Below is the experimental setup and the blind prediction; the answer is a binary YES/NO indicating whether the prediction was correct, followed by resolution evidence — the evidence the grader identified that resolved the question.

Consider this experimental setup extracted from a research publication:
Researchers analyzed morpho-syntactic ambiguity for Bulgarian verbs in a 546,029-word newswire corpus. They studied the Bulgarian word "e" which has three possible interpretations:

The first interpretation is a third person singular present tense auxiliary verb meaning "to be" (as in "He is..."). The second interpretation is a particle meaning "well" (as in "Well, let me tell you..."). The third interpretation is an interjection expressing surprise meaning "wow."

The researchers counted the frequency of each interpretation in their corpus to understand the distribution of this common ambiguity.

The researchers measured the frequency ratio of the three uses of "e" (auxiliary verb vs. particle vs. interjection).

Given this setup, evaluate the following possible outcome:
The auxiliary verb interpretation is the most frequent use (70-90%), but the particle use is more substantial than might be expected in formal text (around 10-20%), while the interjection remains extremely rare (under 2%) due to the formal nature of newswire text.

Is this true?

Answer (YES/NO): NO